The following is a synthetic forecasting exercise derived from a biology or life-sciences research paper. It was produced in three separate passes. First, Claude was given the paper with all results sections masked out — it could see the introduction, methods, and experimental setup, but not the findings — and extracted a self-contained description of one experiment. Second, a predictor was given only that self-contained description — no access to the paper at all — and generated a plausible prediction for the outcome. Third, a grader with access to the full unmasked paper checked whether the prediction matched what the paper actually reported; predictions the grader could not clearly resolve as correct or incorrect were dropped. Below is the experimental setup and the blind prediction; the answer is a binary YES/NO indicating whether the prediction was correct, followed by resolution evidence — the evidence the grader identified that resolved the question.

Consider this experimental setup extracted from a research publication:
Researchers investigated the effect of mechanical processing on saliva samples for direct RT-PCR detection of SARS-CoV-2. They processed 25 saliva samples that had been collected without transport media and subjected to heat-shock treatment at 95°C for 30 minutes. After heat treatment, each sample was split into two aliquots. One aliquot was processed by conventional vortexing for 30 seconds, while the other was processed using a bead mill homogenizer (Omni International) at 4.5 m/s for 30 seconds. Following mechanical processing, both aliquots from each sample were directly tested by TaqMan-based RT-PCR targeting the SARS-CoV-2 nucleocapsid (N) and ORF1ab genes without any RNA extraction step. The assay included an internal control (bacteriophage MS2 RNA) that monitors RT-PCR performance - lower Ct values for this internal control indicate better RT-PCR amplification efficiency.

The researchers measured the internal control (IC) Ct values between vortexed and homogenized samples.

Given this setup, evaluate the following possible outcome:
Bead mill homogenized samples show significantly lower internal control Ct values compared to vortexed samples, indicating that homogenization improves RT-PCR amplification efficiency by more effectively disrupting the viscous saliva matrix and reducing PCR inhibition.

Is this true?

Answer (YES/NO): YES